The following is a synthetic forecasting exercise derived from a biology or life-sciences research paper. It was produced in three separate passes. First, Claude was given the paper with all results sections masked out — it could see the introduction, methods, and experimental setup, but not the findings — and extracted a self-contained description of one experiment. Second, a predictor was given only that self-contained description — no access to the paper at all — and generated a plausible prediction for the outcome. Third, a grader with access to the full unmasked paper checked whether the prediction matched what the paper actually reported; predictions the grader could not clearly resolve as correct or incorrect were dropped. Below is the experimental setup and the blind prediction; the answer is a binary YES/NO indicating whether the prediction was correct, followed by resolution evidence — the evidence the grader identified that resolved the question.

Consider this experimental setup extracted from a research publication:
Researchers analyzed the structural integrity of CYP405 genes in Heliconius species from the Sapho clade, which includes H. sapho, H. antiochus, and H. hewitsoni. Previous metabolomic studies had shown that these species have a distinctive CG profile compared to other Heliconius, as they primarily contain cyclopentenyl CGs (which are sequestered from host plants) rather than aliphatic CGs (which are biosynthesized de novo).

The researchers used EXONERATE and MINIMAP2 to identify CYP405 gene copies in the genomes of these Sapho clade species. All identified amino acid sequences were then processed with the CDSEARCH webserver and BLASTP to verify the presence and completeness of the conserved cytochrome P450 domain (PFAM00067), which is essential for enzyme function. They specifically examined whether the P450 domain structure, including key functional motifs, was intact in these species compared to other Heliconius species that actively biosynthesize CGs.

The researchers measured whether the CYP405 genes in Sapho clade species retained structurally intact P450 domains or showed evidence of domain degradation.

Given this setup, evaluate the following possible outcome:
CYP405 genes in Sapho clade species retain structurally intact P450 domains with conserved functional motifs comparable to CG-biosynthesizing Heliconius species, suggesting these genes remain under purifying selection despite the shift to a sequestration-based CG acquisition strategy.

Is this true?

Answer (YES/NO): NO